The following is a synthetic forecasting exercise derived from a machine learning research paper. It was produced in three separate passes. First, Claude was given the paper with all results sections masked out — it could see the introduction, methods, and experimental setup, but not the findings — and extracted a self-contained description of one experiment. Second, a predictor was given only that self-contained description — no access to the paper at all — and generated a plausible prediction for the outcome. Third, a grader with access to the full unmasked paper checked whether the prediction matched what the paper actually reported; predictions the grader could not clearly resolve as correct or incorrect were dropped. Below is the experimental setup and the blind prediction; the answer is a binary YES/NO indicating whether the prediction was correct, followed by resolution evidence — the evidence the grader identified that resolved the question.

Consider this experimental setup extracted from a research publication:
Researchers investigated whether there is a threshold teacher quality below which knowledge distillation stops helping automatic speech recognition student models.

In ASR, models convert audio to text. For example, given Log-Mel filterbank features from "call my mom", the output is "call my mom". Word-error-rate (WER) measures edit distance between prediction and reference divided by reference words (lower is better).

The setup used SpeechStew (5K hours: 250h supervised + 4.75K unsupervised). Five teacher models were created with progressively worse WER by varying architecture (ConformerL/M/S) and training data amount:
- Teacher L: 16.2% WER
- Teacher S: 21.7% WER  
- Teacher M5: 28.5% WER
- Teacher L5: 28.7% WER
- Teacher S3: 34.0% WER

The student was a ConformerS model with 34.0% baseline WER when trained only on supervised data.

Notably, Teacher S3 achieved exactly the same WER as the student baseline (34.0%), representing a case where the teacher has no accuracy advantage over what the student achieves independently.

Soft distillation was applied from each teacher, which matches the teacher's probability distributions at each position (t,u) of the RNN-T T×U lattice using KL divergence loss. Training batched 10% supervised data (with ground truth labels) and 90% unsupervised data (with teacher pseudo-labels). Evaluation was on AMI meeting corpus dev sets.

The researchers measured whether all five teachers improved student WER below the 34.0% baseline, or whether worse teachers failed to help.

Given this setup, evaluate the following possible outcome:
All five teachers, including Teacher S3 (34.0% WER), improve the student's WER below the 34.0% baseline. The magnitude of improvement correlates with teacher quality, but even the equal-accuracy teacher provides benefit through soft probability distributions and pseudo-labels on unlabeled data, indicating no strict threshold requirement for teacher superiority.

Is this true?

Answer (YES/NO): YES